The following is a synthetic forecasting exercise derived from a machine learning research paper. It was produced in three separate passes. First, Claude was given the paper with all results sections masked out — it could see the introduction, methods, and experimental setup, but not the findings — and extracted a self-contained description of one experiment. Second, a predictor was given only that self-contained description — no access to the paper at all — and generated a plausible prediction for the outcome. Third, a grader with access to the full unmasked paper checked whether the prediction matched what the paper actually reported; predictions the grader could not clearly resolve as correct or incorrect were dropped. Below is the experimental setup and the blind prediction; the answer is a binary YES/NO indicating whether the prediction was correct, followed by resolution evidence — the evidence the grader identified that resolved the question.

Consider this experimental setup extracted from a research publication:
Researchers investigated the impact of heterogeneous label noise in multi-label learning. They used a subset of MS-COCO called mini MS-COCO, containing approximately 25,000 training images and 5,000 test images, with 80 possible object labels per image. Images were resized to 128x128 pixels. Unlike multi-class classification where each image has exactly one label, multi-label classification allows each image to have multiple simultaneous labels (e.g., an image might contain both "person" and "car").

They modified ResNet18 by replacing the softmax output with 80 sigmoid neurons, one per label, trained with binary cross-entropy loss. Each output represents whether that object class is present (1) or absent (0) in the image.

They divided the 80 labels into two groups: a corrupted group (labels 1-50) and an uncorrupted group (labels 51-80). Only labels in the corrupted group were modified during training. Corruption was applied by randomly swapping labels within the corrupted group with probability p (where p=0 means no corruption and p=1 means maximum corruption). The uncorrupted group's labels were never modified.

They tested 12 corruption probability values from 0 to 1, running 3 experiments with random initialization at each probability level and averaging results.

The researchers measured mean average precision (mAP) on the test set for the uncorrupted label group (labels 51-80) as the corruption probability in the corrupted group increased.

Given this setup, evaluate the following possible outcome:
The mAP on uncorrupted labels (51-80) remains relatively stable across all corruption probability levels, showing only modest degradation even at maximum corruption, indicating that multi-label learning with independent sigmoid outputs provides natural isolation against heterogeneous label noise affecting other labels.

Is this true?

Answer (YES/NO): NO